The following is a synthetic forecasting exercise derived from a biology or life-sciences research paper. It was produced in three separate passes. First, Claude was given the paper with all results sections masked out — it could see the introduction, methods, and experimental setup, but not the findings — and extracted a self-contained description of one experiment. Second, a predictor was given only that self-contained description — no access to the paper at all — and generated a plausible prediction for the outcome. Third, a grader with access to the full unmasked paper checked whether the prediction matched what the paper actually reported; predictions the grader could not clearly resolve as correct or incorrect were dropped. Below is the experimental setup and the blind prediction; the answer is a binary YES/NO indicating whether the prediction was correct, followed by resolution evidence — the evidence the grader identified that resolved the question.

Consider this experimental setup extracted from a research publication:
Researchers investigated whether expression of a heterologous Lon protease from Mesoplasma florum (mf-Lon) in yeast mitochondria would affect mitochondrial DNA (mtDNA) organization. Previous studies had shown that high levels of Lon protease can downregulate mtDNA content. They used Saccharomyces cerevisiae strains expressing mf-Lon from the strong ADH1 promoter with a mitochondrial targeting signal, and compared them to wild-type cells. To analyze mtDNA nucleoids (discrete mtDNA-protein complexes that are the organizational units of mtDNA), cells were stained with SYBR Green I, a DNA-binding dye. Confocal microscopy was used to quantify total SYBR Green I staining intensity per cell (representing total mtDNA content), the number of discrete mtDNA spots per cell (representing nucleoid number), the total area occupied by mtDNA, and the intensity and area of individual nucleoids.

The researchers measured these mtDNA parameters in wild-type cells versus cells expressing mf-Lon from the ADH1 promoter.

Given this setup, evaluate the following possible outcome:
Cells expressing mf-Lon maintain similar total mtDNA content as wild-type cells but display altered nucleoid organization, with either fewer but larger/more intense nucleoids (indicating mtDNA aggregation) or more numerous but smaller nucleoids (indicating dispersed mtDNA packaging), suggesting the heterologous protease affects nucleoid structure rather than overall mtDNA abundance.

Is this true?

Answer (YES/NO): YES